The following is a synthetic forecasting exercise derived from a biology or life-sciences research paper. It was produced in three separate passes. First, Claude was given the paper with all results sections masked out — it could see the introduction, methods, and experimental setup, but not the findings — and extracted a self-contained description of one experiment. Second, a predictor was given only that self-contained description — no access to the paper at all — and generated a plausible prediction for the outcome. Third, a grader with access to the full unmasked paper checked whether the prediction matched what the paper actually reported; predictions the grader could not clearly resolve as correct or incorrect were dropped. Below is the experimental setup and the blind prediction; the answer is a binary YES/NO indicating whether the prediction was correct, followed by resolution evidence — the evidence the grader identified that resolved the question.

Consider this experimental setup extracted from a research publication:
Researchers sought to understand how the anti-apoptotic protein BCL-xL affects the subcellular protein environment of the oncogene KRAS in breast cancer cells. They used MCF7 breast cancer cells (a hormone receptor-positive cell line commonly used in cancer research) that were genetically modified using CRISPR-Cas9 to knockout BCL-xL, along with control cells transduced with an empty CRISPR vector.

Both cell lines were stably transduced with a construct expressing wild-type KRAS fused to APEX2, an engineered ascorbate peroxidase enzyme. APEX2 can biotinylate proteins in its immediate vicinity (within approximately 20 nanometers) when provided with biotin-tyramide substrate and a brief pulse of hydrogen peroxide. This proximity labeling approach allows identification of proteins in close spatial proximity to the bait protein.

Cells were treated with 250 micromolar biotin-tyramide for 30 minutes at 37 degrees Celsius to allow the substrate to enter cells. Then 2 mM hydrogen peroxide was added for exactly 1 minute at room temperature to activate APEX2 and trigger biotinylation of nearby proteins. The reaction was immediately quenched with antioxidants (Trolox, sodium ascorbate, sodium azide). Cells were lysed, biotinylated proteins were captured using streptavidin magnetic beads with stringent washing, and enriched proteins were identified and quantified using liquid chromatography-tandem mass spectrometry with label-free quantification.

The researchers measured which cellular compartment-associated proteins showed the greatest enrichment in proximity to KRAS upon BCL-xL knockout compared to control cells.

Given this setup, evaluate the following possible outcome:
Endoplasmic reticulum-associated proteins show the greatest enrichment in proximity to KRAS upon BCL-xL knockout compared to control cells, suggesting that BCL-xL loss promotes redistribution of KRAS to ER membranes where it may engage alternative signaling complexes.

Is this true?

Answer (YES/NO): NO